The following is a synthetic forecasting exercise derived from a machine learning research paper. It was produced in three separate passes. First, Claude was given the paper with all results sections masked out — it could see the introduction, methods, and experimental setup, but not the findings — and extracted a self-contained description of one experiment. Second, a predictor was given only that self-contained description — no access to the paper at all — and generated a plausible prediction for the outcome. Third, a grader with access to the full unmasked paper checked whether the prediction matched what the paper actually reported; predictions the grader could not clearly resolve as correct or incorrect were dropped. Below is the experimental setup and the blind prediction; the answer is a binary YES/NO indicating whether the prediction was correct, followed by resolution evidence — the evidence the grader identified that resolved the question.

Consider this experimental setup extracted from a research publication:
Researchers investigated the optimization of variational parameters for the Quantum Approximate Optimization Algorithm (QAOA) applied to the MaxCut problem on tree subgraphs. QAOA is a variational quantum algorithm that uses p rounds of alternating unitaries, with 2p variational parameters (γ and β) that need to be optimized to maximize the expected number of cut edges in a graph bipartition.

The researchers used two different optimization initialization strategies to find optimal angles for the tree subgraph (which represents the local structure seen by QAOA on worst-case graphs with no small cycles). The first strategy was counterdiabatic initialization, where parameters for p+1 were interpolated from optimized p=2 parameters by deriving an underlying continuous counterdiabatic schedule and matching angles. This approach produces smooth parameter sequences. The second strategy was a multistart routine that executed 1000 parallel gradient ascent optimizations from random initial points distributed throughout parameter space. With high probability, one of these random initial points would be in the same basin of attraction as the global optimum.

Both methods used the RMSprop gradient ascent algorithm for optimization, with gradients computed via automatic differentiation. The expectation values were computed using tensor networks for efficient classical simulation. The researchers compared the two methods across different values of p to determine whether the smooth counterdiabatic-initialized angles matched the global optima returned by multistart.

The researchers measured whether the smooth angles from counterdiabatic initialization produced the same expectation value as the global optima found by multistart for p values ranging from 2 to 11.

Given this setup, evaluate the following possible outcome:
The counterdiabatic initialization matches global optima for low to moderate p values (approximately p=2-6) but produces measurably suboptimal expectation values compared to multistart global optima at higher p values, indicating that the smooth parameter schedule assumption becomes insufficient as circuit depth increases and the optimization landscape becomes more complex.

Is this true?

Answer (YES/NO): NO